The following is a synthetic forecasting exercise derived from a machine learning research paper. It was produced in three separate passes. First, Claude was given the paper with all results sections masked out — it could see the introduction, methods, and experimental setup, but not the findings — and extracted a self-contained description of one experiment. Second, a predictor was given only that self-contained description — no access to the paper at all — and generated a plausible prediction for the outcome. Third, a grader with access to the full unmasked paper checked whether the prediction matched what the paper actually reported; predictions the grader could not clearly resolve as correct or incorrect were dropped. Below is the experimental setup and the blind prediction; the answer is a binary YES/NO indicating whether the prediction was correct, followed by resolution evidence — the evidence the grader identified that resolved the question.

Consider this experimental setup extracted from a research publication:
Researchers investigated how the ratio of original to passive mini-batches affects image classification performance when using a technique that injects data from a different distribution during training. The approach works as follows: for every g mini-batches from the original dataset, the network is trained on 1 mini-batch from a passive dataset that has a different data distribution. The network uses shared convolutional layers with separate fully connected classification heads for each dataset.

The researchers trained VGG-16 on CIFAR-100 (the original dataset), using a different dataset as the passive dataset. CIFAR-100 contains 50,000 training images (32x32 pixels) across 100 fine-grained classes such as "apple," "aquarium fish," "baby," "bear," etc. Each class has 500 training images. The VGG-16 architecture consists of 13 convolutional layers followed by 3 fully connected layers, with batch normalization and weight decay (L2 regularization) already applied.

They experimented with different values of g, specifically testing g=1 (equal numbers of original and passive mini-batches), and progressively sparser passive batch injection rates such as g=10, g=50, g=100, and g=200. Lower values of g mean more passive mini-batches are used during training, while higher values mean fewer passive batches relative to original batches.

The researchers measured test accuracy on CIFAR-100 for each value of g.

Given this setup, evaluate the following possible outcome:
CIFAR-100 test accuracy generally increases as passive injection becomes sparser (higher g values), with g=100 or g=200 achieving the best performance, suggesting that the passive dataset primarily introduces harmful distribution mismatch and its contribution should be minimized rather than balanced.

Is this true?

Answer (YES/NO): NO